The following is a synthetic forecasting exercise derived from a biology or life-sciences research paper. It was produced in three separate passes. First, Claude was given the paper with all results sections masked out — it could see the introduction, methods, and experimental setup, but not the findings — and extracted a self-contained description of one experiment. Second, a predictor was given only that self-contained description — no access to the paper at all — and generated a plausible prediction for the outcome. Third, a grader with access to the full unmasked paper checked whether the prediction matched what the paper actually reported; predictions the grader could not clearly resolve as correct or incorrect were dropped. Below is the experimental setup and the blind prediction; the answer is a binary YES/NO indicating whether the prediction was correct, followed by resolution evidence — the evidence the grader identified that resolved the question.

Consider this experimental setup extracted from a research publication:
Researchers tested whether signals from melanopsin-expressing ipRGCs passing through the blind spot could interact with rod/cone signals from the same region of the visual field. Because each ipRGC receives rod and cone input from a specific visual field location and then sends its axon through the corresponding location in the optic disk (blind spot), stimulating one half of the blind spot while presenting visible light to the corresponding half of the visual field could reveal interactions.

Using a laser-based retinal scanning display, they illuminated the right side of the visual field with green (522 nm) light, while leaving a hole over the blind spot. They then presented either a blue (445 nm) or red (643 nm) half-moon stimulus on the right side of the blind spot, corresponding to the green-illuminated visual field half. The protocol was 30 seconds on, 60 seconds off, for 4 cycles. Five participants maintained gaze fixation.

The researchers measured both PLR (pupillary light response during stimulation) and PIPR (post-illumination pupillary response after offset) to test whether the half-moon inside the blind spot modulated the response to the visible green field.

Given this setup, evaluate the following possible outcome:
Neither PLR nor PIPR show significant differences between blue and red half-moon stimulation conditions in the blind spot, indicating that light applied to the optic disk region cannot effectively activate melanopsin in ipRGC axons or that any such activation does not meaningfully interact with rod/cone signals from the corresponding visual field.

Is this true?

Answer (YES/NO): NO